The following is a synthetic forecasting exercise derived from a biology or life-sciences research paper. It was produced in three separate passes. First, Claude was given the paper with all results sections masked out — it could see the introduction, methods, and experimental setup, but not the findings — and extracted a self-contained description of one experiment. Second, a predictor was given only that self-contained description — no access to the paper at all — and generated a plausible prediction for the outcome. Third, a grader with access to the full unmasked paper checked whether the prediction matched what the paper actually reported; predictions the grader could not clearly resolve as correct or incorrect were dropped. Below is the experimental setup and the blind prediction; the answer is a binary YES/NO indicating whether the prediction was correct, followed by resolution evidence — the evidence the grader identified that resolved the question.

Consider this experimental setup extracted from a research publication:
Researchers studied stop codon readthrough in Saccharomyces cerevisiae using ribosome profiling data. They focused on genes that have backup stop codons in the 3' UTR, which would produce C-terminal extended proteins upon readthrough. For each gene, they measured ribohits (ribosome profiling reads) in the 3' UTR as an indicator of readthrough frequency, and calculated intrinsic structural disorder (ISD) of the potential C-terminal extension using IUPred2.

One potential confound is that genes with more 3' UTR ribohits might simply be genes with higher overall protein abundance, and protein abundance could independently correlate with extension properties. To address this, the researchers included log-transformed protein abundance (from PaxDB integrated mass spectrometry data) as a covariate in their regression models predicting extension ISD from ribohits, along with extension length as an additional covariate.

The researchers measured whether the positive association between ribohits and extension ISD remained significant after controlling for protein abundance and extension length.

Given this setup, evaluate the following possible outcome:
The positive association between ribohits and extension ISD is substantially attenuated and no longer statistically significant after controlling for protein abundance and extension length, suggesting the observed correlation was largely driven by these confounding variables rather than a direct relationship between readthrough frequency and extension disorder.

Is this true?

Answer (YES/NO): NO